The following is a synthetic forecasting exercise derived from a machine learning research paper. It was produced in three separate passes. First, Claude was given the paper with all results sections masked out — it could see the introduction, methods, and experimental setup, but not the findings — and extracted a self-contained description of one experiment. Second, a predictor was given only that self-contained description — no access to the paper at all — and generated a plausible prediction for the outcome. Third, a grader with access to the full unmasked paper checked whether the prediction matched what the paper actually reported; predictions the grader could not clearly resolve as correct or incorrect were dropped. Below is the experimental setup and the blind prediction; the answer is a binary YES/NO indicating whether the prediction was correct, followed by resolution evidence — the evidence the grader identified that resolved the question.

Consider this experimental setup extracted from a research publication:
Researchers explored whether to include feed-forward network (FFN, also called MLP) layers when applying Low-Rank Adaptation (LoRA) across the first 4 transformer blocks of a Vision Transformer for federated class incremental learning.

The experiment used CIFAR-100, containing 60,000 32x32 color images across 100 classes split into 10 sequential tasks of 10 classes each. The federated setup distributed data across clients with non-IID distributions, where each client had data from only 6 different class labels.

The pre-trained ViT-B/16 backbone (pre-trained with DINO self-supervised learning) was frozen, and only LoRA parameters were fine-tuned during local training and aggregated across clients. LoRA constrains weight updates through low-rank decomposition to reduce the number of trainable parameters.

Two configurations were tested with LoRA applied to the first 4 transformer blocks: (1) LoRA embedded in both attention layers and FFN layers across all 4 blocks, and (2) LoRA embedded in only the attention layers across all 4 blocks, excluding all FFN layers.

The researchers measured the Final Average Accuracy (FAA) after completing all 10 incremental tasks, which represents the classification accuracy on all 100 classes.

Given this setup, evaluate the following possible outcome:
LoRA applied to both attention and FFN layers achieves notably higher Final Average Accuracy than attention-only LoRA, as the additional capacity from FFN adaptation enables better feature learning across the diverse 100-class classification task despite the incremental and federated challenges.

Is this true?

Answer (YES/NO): NO